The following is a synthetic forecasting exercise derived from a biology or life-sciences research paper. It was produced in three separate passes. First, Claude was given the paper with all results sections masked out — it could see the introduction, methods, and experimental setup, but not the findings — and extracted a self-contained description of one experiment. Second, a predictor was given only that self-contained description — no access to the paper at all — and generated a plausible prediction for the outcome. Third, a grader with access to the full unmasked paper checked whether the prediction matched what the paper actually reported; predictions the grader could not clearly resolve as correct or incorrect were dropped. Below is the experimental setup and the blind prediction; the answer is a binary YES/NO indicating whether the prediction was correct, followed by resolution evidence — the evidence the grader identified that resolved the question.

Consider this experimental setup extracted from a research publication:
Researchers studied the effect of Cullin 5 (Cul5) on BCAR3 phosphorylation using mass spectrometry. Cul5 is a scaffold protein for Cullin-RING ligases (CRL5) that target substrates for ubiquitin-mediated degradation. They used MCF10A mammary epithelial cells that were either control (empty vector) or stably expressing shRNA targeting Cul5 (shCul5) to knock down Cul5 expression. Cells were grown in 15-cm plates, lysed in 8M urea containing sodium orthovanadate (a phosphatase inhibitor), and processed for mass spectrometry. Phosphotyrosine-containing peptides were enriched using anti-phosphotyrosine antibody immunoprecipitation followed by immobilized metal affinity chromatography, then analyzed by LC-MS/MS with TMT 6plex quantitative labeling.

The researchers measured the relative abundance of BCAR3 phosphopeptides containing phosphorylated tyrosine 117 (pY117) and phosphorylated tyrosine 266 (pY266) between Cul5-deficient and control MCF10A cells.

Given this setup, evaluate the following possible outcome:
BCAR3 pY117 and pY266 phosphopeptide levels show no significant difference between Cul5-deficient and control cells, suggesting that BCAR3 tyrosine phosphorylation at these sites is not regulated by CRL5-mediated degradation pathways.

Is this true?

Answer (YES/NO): NO